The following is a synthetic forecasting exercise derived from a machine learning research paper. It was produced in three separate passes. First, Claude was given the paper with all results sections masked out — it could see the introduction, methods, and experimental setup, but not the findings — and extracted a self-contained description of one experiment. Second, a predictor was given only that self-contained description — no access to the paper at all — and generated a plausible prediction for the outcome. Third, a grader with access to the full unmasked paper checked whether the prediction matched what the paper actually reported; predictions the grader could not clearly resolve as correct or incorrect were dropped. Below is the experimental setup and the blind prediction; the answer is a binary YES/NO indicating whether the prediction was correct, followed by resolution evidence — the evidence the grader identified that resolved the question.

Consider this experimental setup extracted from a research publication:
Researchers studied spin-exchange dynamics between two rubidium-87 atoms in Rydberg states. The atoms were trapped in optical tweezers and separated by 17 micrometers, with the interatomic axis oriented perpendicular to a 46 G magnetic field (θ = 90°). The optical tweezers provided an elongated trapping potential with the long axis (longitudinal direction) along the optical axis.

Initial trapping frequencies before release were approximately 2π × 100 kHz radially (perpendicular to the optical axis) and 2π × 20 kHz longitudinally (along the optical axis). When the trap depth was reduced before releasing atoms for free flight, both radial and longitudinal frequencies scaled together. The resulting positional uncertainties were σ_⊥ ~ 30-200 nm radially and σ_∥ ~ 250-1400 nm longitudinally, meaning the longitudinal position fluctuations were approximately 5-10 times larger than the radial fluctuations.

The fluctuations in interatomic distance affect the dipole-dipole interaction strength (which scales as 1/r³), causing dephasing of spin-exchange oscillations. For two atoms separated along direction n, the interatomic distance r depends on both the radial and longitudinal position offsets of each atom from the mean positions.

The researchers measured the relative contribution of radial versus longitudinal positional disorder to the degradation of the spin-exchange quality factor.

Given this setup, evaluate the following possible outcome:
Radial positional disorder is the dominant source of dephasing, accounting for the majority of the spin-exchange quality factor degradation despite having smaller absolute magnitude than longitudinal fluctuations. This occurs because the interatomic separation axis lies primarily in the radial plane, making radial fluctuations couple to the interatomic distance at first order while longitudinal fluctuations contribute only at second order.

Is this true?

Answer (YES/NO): YES